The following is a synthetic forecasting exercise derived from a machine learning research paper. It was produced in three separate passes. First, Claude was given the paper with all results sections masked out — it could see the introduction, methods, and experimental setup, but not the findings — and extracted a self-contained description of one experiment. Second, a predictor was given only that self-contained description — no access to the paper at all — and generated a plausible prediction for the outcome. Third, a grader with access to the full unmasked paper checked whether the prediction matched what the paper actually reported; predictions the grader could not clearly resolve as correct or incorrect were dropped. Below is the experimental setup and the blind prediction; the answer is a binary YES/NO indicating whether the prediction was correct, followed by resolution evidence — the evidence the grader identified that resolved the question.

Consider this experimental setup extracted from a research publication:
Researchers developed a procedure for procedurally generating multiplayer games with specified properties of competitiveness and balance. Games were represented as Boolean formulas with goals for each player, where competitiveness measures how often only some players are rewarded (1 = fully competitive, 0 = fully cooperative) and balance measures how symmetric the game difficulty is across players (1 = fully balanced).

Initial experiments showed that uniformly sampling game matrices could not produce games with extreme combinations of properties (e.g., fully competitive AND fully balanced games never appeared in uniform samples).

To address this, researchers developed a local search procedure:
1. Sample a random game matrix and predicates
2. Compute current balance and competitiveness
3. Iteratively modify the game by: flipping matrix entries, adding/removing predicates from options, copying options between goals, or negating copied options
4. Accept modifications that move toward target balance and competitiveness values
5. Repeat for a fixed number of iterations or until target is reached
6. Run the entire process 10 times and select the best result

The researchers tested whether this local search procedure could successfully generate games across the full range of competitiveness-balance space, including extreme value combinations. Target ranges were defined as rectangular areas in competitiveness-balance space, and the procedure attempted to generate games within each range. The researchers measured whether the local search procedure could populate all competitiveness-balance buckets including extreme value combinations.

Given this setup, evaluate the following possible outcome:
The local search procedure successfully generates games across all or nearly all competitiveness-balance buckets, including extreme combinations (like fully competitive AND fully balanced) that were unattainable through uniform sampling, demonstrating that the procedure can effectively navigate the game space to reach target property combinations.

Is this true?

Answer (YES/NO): YES